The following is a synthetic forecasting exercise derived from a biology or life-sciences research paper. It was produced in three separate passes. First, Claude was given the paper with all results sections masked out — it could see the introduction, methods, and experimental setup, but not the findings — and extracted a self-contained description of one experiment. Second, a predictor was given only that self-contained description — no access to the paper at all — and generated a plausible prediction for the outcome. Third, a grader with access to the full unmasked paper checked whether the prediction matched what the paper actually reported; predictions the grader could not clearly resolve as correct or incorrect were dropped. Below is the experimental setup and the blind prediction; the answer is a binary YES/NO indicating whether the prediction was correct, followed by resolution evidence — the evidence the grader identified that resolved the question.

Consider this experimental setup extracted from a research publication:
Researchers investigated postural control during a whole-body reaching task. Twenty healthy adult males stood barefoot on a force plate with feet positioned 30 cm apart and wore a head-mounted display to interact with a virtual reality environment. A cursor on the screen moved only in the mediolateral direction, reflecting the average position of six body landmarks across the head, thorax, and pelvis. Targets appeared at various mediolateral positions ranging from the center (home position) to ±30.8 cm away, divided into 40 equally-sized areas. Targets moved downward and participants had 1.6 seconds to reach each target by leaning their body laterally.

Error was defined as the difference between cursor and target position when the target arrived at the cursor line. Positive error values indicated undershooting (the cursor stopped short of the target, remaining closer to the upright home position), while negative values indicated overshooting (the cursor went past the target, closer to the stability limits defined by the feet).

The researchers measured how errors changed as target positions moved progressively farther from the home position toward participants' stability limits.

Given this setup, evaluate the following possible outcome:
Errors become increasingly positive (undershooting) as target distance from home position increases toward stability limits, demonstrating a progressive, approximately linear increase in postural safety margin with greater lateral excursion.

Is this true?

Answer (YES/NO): NO